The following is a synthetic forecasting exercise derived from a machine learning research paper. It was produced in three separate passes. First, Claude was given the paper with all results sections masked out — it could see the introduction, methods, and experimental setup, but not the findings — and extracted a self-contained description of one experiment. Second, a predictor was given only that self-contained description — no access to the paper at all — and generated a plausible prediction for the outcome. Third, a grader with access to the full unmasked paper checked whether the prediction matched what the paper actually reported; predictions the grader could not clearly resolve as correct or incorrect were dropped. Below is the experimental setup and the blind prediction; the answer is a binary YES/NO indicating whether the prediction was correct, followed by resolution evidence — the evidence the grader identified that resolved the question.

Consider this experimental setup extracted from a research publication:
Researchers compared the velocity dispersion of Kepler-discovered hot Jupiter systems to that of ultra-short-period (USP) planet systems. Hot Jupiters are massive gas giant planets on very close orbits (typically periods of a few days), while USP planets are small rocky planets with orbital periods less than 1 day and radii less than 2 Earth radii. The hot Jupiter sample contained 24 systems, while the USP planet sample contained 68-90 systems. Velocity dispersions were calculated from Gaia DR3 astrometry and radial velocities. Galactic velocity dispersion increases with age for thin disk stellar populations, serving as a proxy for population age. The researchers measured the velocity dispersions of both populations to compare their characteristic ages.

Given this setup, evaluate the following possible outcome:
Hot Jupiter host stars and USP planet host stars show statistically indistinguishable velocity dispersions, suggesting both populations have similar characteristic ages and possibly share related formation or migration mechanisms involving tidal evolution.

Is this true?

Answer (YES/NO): NO